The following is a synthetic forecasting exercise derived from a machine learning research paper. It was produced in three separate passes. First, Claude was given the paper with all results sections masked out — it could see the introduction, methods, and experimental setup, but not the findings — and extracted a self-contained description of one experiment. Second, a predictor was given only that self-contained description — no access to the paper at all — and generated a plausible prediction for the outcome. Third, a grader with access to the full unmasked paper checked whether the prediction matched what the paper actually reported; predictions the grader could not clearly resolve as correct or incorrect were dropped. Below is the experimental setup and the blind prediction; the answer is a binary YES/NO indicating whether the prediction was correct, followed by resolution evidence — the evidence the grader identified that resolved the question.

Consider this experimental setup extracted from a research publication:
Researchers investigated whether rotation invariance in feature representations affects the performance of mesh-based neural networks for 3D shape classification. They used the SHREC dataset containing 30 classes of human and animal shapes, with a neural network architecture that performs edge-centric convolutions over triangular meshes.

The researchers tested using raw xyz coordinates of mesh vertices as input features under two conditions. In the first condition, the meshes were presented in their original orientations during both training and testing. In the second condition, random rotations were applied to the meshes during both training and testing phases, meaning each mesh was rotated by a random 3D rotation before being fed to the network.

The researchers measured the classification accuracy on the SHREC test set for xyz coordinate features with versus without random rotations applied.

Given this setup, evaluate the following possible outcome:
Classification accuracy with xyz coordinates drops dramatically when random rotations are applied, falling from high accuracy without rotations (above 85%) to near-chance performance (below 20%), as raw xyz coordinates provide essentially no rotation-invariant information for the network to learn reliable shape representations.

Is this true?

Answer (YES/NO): NO